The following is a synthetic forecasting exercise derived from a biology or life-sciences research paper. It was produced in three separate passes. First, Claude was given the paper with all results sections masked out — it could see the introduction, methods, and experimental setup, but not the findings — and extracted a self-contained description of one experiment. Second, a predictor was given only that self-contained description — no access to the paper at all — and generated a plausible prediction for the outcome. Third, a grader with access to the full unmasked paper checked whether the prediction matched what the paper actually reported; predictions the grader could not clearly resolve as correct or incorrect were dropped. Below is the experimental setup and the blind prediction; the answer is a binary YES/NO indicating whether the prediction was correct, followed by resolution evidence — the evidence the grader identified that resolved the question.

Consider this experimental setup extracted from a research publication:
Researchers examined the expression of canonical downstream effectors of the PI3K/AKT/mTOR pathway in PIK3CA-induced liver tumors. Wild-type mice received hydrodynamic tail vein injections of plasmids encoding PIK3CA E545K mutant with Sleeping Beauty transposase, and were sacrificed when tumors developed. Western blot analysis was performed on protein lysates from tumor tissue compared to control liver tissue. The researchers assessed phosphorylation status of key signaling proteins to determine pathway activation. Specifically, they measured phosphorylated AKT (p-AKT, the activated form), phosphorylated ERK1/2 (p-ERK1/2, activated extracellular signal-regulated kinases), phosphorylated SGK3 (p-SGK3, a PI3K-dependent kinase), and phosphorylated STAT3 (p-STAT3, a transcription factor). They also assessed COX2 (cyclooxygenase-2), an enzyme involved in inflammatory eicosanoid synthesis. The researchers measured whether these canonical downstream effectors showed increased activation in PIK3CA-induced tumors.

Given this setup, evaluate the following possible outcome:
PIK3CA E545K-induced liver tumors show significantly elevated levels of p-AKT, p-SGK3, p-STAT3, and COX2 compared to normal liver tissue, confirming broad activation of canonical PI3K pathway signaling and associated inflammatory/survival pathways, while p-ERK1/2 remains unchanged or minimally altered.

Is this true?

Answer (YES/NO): NO